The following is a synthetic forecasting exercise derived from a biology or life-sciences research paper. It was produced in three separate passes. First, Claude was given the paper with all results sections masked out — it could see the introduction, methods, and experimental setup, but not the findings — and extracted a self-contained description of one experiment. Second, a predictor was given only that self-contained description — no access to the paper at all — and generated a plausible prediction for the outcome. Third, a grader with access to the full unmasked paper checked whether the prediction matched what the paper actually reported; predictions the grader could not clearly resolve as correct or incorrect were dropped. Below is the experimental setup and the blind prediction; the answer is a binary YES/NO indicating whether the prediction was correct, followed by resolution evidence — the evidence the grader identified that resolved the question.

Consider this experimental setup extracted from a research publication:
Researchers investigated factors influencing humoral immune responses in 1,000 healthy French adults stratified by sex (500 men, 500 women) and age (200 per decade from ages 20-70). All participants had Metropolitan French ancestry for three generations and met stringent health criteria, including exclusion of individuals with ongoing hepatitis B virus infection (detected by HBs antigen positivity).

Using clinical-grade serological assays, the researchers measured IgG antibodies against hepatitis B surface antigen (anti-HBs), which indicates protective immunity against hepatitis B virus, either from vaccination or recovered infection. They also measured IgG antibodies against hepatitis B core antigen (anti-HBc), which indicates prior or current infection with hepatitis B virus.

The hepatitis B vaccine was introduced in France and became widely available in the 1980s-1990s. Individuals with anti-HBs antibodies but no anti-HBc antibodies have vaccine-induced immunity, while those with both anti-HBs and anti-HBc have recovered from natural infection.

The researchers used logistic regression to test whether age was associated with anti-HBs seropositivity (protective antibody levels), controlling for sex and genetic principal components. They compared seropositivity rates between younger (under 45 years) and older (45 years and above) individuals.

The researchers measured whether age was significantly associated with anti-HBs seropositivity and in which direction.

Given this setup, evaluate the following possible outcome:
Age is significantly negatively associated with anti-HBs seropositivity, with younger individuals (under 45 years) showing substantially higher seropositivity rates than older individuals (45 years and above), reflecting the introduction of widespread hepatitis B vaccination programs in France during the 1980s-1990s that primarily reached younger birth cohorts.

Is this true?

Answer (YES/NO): YES